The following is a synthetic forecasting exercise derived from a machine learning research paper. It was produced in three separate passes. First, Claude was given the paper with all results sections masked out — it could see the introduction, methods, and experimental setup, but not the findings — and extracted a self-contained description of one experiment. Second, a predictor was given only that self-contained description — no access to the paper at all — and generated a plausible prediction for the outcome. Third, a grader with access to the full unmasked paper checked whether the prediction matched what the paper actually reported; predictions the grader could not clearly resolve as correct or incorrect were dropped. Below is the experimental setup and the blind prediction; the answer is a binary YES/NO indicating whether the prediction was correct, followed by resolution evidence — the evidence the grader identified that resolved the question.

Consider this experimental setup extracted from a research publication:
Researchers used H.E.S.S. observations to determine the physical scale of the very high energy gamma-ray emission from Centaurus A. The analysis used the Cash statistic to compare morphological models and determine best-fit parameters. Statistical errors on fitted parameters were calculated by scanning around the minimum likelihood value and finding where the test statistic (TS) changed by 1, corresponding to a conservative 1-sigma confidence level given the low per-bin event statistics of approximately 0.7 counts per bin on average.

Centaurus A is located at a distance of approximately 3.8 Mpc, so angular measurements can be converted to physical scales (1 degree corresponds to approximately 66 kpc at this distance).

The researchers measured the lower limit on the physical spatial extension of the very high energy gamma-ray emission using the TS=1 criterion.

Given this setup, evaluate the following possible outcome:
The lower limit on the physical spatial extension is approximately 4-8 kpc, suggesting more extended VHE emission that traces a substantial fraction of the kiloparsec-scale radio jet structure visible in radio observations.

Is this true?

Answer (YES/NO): NO